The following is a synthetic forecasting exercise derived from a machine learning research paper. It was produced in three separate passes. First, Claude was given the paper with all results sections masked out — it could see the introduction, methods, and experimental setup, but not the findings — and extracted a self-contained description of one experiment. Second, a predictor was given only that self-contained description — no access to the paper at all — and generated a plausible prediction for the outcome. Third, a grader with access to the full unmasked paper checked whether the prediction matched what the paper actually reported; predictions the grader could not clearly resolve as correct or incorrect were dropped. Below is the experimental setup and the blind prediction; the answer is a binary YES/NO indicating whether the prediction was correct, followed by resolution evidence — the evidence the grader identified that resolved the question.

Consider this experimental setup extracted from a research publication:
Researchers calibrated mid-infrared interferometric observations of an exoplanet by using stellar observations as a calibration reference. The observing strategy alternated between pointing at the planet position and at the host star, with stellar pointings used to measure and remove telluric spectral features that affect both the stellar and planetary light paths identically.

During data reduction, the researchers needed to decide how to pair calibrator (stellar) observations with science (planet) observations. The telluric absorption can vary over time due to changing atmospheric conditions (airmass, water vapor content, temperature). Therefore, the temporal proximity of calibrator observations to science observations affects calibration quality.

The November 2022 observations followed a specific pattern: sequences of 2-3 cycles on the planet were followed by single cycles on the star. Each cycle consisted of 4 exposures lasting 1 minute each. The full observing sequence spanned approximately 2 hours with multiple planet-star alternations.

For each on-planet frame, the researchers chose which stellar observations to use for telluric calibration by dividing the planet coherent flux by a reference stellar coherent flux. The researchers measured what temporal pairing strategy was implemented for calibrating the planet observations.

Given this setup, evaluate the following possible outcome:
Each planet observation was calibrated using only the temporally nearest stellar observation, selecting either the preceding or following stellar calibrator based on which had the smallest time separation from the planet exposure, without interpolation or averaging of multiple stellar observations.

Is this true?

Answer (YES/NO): NO